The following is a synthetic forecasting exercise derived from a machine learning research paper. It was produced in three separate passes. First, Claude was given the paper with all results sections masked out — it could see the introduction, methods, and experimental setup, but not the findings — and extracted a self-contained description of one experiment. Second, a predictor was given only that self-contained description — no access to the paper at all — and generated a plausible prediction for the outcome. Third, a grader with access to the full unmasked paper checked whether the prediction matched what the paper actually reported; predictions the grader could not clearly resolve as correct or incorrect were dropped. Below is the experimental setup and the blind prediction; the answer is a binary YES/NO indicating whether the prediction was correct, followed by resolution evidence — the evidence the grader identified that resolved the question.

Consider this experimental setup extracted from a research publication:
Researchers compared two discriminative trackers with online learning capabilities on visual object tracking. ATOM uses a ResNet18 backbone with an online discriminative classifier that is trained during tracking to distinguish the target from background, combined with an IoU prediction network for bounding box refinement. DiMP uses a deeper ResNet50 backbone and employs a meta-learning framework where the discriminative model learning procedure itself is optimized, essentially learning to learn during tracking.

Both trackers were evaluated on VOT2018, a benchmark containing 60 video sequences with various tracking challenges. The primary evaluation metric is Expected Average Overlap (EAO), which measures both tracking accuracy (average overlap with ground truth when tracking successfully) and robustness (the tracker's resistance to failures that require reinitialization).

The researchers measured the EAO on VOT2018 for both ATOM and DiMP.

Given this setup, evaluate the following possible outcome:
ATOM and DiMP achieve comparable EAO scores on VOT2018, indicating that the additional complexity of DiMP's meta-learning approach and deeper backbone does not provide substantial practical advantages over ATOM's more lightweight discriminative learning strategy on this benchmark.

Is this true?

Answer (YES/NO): NO